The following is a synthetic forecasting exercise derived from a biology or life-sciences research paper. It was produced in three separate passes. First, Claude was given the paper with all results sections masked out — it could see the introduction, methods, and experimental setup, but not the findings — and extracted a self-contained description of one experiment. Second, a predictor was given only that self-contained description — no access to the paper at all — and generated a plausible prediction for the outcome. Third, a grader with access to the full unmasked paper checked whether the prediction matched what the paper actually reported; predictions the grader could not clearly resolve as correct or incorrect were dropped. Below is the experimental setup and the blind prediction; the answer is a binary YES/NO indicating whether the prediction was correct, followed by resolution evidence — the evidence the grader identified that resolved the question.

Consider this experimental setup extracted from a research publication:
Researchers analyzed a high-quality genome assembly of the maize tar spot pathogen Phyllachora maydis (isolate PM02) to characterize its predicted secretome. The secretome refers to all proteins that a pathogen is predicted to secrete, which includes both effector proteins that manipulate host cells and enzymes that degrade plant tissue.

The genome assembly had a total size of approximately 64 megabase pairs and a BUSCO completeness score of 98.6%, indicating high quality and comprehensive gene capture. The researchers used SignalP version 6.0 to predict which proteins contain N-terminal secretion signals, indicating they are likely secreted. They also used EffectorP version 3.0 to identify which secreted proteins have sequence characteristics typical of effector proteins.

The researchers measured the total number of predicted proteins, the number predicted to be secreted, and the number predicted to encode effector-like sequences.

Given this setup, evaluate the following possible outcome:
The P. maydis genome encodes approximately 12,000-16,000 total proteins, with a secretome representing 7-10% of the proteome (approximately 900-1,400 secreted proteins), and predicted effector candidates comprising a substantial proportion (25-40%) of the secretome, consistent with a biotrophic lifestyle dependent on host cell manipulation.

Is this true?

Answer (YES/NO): NO